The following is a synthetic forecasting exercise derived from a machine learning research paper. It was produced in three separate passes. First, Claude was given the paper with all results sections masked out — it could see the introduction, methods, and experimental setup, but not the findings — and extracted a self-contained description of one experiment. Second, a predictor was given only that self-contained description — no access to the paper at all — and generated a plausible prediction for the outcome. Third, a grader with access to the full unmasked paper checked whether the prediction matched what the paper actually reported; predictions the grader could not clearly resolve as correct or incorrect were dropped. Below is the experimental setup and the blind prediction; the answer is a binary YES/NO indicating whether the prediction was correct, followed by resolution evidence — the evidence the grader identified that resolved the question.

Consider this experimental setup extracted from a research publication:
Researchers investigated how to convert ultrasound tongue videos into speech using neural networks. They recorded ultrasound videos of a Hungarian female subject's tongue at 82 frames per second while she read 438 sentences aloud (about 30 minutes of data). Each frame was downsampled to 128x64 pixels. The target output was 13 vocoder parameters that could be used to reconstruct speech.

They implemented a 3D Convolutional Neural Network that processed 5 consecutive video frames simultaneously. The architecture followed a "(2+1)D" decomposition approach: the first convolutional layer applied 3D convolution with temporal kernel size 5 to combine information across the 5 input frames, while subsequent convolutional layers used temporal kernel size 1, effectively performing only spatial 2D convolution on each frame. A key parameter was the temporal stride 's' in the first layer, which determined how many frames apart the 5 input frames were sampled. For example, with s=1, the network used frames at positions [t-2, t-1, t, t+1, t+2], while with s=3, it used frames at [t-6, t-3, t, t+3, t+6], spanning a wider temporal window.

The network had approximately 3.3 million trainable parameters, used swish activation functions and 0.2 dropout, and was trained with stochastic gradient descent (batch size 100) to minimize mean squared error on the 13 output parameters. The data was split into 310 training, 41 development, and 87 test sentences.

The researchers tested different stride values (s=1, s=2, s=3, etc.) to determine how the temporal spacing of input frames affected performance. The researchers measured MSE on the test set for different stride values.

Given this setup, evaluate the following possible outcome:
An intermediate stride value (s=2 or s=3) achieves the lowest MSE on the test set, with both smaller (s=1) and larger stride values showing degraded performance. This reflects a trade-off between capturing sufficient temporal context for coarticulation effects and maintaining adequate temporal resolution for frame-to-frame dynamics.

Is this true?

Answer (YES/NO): NO